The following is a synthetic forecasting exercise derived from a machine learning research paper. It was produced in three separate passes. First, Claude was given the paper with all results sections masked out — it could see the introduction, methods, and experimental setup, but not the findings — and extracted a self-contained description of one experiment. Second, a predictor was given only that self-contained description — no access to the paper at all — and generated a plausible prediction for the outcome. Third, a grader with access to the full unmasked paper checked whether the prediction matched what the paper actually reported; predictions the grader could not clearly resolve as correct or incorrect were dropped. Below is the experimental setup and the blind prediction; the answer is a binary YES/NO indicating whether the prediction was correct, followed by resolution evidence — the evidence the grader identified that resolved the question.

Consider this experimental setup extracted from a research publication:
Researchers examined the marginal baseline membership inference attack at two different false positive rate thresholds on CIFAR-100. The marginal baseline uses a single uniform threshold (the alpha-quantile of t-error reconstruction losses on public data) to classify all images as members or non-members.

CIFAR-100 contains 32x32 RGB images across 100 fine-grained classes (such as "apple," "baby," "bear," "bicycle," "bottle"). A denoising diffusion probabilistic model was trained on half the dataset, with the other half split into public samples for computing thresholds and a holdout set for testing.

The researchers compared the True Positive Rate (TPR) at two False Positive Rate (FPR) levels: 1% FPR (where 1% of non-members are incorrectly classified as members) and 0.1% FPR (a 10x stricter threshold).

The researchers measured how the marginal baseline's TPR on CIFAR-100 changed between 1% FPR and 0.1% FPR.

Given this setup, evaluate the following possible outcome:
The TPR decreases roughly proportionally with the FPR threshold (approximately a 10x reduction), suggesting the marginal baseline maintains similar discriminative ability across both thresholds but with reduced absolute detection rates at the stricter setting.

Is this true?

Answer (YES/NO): NO